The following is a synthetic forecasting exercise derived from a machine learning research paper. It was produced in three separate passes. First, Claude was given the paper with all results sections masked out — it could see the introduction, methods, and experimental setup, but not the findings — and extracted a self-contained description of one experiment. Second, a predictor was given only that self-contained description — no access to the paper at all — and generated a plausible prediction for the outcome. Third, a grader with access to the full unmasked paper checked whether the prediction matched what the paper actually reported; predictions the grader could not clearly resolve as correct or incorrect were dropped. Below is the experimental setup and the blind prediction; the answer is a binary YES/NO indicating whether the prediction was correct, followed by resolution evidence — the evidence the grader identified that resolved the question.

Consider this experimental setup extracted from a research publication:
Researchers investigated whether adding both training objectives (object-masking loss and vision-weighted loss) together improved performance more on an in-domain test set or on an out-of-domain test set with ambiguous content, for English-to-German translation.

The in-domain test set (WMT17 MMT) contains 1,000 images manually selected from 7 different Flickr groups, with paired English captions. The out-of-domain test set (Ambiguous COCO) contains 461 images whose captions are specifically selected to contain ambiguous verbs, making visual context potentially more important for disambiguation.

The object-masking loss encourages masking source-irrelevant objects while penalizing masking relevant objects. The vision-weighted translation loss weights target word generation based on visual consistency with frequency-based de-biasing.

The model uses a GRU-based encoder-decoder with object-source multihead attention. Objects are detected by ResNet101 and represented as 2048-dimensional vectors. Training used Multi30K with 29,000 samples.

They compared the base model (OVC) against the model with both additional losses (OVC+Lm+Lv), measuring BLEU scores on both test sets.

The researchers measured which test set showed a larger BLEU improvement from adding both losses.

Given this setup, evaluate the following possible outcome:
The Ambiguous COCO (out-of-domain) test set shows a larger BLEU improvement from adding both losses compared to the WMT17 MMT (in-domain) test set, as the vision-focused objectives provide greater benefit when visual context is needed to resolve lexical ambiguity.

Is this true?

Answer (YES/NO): NO